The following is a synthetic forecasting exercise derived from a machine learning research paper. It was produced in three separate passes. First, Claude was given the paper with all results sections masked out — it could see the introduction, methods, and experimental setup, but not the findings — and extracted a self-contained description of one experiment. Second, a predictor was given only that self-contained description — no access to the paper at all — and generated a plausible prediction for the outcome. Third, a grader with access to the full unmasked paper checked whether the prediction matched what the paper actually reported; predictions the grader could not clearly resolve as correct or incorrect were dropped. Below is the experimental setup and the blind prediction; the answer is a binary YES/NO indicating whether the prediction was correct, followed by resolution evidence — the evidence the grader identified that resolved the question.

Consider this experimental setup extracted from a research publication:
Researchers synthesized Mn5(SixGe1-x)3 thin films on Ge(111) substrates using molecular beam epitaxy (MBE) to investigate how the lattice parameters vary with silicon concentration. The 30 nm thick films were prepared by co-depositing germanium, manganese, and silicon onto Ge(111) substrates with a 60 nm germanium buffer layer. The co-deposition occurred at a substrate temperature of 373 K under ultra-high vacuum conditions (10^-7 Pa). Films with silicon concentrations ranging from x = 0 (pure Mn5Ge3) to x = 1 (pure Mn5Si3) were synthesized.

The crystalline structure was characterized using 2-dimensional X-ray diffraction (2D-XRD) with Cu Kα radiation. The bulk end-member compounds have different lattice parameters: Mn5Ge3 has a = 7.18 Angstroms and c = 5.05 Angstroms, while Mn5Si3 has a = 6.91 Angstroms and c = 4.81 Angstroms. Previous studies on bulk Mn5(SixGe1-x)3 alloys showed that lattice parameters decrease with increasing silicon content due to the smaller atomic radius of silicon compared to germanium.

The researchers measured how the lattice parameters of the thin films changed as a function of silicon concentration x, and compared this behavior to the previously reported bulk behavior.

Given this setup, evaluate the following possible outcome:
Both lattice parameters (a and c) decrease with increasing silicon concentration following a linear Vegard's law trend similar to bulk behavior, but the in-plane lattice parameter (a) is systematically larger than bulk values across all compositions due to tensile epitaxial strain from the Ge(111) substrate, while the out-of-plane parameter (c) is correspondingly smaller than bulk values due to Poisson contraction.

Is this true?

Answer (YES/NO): NO